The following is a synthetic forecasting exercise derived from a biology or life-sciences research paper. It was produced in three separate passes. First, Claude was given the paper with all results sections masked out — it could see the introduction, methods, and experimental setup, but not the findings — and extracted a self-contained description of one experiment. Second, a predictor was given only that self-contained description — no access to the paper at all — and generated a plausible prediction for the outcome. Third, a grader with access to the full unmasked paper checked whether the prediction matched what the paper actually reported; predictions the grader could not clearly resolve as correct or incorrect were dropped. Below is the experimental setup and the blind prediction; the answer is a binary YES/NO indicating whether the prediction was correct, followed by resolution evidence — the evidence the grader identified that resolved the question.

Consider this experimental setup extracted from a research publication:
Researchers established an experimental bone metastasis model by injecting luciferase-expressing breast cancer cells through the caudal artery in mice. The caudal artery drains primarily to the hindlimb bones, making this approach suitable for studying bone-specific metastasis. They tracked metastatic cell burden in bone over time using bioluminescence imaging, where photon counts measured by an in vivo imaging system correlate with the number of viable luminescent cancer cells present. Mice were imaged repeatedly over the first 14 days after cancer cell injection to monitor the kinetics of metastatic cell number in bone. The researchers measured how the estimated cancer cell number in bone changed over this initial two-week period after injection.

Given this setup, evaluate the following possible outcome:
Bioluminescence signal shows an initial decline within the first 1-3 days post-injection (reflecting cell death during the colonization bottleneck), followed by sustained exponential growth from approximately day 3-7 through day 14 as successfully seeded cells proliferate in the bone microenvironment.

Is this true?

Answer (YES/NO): NO